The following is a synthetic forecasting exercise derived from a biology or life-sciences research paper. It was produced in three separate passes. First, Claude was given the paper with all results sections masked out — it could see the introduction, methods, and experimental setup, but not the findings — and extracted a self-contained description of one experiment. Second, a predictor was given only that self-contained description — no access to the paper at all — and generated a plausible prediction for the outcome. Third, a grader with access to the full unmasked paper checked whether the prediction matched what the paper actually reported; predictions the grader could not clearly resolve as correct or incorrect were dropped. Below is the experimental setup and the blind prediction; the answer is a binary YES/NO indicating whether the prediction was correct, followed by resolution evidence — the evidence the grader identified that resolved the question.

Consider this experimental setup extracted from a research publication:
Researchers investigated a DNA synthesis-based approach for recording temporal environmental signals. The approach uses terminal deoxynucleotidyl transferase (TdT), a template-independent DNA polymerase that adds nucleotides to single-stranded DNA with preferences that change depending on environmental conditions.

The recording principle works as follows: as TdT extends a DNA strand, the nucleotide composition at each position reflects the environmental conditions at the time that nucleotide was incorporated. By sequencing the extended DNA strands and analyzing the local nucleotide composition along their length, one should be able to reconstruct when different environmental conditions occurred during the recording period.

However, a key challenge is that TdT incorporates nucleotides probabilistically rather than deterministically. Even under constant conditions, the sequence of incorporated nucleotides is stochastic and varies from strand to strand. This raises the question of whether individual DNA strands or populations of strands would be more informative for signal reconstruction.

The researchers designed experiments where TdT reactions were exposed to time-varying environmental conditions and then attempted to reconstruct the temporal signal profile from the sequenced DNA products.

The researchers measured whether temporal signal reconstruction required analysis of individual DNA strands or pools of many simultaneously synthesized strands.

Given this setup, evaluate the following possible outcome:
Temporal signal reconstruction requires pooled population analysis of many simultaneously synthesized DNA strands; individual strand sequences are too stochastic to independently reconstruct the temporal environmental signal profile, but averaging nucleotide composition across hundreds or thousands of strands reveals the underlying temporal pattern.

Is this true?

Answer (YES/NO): YES